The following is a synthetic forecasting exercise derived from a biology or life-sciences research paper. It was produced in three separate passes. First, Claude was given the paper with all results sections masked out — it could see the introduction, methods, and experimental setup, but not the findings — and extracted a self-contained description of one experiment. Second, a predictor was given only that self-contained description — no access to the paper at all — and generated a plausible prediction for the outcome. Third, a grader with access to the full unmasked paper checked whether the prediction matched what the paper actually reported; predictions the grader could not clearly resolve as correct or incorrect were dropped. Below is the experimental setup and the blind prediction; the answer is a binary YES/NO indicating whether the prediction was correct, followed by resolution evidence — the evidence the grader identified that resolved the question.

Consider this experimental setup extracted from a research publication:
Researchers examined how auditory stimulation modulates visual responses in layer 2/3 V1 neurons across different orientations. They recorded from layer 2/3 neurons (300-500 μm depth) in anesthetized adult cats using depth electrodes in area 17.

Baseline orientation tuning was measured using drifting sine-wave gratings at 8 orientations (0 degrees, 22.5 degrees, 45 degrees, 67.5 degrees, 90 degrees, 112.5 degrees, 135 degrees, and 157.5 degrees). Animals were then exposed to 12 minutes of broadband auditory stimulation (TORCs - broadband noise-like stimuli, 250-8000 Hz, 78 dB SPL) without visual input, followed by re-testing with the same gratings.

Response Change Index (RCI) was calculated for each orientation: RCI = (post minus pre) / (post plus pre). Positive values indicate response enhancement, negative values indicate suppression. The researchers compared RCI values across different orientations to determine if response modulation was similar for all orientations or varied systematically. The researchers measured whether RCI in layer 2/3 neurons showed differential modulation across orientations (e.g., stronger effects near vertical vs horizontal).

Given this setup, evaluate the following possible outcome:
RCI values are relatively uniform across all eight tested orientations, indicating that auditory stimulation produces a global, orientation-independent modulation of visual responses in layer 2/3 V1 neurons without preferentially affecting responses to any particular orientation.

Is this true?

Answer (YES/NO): YES